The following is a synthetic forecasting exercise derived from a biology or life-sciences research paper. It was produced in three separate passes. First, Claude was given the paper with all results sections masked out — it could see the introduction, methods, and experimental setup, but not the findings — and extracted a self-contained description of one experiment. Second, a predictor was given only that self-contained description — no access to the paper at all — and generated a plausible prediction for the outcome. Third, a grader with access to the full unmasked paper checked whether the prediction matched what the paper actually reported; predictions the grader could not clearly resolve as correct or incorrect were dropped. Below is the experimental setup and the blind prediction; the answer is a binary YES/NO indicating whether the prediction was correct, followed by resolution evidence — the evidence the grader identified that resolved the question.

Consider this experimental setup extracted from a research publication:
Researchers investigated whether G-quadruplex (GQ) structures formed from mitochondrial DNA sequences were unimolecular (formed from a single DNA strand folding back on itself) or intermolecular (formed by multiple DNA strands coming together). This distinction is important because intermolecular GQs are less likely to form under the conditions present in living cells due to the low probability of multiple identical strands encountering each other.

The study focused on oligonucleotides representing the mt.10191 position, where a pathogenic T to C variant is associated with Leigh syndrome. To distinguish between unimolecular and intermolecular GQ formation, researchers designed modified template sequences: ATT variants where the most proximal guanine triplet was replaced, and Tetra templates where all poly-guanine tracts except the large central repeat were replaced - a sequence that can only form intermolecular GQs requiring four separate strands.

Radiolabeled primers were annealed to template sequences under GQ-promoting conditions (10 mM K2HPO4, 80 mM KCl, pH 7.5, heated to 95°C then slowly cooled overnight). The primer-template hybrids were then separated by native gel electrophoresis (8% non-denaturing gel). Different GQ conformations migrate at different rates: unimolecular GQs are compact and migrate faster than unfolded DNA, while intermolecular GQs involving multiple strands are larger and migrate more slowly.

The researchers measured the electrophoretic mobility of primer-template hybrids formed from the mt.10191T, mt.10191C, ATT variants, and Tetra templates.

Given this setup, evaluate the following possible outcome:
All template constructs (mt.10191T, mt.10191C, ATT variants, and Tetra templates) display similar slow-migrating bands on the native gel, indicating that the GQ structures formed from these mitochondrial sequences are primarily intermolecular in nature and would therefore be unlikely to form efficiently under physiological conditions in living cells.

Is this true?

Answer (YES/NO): NO